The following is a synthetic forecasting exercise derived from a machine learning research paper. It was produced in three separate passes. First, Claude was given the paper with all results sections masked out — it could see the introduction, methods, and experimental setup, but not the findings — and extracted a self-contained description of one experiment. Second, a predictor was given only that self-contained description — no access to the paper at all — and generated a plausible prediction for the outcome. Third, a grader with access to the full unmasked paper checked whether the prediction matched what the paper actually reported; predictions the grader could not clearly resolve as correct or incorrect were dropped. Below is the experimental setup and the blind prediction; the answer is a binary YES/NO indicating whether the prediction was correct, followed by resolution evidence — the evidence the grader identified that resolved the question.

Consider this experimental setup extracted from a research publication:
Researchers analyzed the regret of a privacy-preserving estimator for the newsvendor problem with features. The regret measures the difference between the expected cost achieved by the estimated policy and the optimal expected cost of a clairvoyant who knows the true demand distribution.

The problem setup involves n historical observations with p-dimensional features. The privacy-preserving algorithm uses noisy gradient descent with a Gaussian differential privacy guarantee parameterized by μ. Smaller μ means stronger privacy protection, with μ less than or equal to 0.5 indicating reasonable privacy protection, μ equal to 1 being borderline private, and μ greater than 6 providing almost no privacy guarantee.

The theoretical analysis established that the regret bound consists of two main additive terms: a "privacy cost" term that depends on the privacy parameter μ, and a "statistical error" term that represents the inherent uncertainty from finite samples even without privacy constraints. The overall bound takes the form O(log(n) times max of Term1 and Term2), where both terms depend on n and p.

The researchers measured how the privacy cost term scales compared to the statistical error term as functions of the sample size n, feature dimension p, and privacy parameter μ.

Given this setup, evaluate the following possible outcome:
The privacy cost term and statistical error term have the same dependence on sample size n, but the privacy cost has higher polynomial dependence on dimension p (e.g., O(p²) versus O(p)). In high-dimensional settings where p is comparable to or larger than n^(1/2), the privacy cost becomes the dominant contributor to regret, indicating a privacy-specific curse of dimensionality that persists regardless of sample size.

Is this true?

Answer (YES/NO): NO